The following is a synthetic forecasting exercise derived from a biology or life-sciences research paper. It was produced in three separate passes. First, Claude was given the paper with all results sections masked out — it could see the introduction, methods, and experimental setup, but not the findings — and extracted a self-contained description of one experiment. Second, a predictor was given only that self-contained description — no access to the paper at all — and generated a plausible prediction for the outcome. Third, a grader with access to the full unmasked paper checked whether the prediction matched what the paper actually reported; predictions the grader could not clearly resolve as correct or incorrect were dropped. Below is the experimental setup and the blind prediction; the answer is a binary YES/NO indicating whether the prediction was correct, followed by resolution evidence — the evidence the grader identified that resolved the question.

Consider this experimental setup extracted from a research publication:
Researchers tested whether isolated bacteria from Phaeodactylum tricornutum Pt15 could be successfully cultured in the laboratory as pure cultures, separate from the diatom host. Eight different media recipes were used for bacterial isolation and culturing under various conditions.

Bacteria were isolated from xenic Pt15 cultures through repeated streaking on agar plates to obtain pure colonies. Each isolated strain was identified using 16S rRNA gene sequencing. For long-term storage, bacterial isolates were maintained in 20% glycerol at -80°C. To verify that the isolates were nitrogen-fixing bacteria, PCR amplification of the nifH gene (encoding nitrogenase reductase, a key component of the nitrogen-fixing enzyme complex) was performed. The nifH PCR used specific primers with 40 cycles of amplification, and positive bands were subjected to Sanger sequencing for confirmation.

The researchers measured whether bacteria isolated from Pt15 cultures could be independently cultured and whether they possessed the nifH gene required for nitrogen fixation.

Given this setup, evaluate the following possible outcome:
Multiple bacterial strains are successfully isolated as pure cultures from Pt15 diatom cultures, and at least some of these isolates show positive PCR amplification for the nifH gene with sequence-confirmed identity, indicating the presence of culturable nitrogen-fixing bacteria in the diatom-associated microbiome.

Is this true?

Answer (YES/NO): YES